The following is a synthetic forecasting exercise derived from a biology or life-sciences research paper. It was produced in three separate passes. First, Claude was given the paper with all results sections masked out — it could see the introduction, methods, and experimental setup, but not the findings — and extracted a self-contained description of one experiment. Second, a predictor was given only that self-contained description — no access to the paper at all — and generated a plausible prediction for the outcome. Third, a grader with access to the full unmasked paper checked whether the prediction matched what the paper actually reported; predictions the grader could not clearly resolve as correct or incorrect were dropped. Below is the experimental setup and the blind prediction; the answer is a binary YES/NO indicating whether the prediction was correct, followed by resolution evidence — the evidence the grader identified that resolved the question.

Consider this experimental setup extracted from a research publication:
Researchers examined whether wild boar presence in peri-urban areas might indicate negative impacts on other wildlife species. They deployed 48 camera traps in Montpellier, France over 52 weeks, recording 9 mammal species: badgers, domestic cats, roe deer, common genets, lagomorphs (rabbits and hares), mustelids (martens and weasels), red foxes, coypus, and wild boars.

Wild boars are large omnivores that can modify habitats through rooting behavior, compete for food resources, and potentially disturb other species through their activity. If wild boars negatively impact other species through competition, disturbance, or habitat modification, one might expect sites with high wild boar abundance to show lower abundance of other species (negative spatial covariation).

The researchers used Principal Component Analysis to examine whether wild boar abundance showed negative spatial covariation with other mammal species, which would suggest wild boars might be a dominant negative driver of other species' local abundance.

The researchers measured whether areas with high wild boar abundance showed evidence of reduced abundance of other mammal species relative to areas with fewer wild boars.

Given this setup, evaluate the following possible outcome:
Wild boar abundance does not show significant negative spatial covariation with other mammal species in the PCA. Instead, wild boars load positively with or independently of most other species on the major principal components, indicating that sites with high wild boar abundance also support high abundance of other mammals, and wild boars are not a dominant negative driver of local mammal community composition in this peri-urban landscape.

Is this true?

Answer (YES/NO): NO